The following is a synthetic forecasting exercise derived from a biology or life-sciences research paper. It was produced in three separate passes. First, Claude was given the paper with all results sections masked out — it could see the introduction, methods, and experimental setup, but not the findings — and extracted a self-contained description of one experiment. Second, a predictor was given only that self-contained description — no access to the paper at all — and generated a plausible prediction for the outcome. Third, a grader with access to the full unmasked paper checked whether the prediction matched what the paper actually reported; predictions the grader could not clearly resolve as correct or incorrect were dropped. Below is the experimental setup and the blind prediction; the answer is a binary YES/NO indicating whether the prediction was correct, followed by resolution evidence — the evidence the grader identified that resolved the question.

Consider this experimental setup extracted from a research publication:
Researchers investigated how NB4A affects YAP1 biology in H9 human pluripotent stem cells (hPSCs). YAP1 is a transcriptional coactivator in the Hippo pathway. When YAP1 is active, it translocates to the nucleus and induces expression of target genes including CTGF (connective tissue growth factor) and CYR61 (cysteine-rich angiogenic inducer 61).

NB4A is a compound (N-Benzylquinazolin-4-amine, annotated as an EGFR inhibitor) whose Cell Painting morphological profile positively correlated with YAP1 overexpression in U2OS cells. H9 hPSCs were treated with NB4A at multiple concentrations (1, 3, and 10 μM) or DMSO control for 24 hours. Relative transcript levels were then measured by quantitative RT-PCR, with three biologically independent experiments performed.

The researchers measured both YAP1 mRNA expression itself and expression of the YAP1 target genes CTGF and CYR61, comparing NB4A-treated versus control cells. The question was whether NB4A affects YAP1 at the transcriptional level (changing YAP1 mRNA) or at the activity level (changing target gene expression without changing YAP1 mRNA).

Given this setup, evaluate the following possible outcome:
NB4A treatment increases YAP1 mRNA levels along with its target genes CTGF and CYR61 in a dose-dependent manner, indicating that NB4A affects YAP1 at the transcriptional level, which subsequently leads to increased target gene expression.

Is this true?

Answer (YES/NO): NO